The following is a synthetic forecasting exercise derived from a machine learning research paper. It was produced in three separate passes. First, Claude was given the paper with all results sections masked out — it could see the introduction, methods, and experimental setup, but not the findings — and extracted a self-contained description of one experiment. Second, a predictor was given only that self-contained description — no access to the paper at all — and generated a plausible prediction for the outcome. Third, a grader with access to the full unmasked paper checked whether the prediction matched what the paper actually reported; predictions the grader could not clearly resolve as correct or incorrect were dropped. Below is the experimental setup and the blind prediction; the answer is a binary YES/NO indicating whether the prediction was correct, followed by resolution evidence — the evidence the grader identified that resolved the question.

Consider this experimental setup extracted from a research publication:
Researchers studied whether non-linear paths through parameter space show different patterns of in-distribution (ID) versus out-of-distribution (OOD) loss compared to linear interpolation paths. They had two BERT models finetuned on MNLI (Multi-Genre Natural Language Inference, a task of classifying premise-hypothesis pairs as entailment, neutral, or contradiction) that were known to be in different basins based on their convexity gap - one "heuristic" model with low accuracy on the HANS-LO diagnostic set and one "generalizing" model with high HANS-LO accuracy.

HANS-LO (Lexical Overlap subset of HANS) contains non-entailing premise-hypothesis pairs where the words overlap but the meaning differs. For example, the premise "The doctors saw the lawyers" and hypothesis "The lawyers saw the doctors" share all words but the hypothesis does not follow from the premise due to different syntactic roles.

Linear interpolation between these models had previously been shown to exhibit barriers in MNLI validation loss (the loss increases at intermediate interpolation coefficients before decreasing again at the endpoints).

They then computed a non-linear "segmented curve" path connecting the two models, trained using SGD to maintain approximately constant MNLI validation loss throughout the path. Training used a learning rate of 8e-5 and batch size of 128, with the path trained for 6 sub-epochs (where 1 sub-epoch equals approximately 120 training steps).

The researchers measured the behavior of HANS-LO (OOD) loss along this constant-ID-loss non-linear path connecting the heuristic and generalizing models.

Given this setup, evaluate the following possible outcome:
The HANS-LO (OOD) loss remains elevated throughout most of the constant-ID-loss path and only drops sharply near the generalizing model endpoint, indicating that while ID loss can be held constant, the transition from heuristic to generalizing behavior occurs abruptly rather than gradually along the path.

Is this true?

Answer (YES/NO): NO